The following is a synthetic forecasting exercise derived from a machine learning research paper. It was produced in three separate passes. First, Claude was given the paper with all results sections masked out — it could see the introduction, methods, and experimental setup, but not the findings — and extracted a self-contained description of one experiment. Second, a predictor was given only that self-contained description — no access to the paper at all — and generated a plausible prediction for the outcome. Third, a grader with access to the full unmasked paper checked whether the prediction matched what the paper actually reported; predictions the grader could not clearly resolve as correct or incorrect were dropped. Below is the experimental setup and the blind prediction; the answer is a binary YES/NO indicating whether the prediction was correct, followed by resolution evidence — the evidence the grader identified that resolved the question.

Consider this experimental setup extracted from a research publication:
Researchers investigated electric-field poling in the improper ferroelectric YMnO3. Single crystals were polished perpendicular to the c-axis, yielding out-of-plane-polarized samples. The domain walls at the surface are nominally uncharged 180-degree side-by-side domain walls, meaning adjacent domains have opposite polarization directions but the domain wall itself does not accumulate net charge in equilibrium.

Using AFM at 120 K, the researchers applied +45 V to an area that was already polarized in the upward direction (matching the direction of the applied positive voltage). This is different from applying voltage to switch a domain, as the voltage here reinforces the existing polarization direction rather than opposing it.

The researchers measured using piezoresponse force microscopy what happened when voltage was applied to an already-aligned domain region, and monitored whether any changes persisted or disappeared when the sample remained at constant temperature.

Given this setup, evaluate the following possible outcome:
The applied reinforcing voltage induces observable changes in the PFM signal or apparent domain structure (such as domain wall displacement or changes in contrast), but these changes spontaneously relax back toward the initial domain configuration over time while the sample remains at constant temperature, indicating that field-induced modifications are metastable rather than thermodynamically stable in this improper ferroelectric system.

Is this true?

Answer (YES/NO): YES